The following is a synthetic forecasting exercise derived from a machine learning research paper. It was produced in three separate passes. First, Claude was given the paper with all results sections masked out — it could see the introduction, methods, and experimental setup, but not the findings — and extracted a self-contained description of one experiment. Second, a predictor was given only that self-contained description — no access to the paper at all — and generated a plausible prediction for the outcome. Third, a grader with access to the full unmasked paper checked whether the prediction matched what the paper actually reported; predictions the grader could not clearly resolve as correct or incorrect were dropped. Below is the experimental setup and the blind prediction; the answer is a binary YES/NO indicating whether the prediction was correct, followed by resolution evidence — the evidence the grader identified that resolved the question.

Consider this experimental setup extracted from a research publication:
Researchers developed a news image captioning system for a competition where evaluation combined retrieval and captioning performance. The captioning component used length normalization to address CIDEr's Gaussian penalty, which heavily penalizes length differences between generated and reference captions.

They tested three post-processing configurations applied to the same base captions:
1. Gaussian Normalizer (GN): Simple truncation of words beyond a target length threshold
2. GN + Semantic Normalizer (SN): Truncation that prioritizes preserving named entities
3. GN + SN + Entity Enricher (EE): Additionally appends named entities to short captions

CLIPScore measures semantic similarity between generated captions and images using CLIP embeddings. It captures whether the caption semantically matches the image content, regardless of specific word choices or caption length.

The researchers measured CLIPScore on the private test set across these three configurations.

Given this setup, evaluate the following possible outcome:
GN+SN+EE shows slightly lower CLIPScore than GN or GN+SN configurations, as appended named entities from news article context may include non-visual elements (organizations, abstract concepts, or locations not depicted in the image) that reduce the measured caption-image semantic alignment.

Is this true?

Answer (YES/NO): NO